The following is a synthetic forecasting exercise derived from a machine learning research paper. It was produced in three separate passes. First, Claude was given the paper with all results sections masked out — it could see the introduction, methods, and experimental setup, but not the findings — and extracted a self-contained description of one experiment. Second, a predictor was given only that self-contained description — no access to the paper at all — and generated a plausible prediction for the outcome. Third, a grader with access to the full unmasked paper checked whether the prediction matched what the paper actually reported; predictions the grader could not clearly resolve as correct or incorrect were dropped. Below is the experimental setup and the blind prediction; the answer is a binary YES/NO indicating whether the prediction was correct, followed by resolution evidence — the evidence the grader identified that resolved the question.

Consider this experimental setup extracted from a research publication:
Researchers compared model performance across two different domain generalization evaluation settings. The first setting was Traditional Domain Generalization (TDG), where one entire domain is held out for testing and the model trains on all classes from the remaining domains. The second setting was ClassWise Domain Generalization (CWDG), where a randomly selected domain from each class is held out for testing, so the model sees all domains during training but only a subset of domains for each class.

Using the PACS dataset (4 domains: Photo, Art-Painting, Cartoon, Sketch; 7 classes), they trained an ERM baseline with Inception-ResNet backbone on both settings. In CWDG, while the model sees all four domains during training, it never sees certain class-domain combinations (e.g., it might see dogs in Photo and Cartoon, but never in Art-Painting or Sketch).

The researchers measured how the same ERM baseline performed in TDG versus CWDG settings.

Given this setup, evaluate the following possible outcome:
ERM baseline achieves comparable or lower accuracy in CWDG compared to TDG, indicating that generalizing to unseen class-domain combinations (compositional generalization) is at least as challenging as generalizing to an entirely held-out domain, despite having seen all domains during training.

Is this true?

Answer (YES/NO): YES